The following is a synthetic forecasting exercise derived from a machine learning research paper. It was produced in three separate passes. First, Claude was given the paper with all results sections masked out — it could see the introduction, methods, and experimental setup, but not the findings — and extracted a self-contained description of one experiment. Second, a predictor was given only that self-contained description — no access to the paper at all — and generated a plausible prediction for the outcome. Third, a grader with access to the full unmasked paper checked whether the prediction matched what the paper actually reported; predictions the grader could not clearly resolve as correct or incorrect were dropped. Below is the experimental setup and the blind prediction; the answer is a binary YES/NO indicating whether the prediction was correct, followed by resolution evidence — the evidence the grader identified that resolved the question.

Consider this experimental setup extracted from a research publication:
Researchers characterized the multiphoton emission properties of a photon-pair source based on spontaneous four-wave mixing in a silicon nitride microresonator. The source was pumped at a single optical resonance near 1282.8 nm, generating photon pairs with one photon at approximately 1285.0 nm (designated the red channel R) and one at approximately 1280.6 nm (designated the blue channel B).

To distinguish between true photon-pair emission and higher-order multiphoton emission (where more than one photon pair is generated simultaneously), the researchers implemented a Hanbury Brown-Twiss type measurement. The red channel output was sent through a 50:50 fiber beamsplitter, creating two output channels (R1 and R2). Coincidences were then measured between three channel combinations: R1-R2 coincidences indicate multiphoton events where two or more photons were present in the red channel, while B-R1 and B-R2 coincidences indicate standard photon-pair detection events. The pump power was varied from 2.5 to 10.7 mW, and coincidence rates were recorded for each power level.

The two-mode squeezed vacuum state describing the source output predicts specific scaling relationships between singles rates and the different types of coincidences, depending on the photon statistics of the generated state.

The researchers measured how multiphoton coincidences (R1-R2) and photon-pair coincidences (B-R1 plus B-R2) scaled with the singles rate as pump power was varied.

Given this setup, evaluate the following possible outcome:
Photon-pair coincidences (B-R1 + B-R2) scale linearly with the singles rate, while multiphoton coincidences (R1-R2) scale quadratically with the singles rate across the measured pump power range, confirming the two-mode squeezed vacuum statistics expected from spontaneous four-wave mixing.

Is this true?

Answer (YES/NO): YES